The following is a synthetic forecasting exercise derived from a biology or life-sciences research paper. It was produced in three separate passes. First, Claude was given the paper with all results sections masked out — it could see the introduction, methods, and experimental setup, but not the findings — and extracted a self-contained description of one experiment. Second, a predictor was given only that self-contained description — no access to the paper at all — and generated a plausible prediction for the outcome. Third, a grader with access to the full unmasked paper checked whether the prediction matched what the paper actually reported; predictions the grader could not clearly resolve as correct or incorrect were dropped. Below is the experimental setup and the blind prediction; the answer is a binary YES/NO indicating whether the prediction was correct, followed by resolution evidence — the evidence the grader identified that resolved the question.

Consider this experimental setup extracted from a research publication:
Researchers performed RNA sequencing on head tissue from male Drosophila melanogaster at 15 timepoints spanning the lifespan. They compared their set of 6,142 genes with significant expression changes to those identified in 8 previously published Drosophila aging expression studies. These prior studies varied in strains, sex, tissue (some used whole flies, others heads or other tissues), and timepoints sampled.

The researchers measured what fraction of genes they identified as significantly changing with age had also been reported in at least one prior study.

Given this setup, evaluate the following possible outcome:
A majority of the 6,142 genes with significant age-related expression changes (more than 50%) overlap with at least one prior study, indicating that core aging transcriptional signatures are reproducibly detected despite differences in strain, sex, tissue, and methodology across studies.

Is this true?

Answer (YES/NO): YES